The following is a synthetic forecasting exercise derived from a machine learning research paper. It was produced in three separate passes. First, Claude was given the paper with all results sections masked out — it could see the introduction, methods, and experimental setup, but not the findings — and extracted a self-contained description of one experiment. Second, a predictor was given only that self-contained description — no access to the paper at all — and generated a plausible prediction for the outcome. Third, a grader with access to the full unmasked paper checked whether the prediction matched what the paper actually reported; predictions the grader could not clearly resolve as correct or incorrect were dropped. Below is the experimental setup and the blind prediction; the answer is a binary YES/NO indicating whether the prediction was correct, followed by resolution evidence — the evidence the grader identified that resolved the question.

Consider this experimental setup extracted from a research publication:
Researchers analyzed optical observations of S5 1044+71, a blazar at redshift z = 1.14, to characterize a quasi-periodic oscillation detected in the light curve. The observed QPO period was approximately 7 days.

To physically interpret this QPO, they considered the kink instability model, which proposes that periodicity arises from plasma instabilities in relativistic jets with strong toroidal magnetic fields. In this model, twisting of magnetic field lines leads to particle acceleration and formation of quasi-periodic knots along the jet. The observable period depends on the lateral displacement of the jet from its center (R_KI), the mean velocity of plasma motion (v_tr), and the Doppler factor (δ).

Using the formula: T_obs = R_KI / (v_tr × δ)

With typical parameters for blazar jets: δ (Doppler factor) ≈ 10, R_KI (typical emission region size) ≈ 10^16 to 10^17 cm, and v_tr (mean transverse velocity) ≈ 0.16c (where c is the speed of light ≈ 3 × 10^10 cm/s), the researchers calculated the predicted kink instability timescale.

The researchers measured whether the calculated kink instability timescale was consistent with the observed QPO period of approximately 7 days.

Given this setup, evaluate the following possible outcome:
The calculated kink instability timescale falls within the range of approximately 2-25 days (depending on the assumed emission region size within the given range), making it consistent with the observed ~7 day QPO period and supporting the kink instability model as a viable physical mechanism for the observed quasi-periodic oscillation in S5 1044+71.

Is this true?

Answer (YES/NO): YES